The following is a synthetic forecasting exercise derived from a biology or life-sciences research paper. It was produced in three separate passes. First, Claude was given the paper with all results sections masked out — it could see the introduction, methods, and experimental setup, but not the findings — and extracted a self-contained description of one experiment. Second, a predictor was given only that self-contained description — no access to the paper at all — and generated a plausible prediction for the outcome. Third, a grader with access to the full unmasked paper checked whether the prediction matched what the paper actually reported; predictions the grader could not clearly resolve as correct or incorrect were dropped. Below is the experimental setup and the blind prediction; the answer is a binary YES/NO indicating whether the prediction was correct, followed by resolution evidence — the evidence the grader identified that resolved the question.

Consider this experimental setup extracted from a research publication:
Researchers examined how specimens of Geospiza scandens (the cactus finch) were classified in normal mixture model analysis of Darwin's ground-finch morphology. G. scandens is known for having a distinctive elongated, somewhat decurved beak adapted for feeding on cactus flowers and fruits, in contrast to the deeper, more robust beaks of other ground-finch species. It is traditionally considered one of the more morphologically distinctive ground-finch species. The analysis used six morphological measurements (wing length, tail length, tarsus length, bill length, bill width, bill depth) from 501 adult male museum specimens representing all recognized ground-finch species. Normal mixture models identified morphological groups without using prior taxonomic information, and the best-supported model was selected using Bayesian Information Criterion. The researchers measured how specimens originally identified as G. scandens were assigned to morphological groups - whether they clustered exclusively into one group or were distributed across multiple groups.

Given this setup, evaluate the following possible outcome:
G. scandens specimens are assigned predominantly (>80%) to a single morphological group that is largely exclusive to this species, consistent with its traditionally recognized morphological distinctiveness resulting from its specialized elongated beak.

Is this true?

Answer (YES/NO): YES